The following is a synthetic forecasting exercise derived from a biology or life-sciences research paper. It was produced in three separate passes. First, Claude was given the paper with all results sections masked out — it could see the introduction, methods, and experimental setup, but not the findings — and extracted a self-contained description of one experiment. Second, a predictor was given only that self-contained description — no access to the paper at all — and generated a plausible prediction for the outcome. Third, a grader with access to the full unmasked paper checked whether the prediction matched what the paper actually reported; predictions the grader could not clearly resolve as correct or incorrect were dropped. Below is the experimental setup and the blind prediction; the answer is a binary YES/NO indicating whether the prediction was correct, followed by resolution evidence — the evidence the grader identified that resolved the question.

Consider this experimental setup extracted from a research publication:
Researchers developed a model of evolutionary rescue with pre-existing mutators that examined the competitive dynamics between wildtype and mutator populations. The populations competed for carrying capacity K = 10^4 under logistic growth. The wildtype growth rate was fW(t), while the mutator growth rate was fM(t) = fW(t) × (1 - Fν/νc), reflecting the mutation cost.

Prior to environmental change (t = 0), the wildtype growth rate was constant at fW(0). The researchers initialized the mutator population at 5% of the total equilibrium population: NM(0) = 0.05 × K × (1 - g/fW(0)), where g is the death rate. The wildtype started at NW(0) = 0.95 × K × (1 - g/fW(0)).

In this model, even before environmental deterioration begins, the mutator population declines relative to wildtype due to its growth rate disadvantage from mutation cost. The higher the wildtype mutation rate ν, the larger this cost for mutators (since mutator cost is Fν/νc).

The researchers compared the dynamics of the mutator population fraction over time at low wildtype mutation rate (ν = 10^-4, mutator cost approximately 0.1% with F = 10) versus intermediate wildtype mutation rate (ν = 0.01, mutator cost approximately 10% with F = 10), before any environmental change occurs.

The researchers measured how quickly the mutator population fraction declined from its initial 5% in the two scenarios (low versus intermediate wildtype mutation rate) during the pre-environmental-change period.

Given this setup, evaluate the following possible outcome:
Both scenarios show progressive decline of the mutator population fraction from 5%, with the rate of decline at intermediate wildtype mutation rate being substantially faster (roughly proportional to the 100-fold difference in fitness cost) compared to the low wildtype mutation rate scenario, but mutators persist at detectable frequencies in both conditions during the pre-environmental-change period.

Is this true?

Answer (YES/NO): NO